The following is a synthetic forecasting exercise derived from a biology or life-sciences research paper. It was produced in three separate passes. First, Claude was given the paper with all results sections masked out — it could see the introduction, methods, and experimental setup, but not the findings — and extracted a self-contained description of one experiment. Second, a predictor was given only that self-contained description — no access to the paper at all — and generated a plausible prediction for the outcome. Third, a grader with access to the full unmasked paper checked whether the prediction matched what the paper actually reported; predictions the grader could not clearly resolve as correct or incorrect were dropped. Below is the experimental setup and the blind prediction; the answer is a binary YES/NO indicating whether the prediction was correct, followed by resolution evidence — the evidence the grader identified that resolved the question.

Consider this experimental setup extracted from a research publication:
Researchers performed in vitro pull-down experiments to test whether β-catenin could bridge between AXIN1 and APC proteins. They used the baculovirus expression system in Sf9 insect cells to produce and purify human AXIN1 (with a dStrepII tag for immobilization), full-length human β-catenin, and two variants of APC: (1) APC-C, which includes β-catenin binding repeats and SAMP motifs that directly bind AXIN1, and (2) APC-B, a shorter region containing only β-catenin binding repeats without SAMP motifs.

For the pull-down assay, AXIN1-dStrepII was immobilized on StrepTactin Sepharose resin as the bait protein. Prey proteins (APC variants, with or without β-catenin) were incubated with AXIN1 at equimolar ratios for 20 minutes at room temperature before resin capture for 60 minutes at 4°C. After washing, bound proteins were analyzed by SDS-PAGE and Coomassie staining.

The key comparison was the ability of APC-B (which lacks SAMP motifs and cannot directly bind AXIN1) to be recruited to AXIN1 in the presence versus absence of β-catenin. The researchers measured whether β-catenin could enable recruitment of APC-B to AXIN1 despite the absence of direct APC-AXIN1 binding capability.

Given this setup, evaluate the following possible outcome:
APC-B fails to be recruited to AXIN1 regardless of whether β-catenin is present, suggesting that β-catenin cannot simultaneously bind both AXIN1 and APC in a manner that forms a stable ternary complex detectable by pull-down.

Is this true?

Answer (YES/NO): NO